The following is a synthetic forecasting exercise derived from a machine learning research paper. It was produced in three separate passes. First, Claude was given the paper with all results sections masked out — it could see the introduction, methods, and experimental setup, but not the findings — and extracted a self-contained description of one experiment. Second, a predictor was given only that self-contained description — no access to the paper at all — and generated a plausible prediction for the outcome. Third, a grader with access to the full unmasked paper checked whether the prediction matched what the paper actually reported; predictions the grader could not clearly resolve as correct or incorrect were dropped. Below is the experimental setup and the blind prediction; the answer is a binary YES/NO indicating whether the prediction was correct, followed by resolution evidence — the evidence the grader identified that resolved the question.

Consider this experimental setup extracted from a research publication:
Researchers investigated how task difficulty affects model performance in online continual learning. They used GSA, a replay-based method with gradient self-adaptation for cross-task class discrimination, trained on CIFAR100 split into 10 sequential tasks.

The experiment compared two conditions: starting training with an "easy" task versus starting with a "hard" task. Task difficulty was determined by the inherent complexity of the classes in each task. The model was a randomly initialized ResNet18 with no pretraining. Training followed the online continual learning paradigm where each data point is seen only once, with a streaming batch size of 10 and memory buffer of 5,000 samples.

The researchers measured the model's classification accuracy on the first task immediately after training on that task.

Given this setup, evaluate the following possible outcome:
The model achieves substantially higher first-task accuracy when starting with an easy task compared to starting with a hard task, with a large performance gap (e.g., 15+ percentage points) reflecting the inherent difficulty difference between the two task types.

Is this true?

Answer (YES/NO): YES